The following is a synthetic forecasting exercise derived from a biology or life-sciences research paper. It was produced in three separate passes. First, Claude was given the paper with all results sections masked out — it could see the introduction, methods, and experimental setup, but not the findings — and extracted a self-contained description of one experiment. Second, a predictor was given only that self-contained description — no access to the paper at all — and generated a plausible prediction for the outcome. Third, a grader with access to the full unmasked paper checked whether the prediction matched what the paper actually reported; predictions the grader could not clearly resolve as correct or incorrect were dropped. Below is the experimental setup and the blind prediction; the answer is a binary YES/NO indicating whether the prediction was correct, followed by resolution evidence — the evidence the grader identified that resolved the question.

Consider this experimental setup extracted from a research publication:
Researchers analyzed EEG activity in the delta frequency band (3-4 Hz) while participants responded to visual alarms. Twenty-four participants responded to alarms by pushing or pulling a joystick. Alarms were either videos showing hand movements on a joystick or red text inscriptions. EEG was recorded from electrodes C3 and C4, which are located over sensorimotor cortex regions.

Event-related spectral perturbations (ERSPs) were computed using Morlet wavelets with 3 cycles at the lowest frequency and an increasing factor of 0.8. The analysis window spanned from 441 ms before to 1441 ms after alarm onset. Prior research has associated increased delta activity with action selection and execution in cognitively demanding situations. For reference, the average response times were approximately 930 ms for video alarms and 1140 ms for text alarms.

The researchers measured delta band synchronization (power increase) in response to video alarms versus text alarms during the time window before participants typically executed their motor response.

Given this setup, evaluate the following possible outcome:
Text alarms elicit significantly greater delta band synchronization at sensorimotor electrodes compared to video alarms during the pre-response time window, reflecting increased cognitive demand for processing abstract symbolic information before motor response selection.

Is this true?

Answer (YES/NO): NO